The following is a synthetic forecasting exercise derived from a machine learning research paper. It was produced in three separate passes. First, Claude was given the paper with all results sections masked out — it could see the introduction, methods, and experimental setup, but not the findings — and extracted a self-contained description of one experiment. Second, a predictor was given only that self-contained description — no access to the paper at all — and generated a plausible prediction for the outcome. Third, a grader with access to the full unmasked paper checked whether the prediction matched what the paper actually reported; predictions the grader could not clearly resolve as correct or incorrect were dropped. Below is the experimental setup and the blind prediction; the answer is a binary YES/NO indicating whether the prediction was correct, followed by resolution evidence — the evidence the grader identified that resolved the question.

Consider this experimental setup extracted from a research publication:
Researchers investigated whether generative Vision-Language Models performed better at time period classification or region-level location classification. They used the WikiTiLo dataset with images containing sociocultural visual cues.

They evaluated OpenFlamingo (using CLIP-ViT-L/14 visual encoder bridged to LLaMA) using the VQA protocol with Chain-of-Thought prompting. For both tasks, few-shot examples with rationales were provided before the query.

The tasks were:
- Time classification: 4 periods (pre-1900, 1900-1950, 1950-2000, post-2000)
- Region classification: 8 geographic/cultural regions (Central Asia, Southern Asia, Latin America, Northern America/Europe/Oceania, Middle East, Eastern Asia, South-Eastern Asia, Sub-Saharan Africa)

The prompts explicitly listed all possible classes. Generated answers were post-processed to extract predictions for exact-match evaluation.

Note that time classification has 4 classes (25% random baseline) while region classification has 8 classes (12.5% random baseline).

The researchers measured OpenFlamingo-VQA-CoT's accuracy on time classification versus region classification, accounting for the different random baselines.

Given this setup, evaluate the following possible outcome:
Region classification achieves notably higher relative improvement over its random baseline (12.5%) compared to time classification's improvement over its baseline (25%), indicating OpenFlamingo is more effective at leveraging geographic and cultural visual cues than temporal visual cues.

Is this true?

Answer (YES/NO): NO